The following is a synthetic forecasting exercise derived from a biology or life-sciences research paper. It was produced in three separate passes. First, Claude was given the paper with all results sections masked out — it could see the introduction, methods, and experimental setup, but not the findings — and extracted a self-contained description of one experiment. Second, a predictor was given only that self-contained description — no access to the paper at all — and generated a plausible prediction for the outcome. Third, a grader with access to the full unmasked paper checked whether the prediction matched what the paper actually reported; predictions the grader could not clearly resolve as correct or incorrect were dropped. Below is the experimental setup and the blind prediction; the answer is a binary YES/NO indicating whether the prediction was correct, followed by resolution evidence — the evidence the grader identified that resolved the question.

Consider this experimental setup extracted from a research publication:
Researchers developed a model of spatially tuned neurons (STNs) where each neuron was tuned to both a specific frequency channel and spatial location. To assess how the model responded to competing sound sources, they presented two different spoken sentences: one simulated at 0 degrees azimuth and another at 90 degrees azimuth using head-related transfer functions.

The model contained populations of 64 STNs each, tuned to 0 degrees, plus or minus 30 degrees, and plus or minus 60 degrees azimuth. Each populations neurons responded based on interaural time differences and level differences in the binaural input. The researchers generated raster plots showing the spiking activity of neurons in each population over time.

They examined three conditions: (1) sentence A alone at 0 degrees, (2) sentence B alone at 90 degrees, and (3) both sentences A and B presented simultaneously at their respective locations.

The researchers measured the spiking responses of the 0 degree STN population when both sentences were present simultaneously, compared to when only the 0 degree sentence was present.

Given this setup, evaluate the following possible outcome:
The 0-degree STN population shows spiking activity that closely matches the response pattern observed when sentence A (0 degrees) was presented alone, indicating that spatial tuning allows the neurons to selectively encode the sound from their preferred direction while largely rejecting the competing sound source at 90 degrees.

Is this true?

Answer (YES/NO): NO